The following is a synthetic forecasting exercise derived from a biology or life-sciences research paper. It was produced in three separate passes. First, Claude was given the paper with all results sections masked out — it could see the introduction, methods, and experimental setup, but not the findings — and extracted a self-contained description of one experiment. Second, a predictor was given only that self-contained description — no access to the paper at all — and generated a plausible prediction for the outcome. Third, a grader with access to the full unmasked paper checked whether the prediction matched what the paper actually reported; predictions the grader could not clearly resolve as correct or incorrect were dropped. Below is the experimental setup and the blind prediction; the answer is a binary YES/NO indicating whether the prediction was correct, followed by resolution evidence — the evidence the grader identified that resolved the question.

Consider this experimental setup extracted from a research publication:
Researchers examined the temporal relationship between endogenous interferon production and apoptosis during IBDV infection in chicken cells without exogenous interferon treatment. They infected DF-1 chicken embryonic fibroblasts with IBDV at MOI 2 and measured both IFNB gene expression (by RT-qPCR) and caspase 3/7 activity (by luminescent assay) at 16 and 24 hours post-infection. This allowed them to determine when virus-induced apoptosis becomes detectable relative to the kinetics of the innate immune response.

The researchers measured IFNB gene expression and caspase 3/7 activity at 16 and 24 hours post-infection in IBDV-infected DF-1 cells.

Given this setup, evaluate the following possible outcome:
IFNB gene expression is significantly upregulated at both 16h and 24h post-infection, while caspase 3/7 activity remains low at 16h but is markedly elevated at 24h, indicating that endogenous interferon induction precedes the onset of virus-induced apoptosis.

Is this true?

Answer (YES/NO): YES